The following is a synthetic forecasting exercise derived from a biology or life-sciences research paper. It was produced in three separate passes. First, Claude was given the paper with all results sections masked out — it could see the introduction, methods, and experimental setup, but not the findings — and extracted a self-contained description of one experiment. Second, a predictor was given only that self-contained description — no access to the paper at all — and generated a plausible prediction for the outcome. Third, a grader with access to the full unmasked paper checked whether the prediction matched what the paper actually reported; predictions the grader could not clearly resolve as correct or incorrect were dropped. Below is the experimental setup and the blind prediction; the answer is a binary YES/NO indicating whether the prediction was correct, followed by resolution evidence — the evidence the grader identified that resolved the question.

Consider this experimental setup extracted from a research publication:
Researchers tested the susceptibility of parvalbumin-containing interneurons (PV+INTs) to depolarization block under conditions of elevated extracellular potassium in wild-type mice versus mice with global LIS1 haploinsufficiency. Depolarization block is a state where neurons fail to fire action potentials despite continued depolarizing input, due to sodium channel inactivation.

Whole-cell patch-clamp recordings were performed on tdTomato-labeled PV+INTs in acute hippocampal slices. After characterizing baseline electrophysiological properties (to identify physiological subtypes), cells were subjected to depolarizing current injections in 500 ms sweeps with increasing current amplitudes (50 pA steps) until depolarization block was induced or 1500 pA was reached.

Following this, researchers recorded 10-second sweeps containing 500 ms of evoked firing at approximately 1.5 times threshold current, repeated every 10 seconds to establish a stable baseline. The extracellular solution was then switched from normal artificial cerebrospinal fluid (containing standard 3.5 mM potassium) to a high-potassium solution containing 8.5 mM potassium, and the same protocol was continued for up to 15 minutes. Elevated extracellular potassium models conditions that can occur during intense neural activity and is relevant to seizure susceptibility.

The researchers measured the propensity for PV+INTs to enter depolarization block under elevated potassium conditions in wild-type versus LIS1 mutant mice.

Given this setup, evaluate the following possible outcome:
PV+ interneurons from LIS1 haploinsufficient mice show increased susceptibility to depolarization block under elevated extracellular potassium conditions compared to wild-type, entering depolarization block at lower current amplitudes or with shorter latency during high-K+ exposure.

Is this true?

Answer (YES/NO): NO